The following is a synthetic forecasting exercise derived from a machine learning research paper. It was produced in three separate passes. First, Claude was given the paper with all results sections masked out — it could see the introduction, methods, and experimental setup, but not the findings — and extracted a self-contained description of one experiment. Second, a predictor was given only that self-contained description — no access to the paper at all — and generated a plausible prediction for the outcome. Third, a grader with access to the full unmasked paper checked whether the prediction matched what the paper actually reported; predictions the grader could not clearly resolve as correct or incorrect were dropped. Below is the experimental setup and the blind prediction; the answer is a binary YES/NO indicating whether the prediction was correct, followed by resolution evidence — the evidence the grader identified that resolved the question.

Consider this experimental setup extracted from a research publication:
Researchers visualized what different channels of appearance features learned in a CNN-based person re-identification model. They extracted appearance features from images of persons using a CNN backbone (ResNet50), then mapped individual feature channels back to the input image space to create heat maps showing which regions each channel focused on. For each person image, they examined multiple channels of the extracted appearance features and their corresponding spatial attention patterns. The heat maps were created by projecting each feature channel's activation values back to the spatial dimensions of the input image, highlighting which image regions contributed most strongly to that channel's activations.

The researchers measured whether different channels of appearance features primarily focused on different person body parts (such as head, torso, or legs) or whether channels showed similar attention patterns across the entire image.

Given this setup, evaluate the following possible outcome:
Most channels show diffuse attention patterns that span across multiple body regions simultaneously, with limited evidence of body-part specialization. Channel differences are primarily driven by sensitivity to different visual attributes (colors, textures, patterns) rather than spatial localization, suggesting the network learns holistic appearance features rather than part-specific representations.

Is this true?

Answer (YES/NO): NO